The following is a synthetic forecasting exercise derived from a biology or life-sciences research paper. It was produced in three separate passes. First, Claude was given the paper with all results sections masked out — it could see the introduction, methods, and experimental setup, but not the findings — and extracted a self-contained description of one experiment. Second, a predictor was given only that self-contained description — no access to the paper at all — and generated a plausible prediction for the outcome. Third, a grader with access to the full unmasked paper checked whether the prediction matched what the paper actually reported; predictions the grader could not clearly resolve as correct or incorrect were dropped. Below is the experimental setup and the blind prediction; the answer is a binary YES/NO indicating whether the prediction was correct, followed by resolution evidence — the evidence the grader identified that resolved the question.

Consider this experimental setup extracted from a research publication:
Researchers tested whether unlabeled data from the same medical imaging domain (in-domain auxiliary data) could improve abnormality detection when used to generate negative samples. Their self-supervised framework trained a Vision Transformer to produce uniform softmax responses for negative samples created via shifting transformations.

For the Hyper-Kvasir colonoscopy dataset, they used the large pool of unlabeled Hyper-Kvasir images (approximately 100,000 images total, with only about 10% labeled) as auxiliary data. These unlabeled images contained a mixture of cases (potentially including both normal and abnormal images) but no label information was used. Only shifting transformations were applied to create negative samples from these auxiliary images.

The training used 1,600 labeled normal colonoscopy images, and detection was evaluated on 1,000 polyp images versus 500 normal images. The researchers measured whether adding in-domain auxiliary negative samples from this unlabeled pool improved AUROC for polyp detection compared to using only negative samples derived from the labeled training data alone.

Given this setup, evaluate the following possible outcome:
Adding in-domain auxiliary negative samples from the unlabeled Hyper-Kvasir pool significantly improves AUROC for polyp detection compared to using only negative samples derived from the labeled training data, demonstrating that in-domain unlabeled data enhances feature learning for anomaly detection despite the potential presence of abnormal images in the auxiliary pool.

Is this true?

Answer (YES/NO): NO